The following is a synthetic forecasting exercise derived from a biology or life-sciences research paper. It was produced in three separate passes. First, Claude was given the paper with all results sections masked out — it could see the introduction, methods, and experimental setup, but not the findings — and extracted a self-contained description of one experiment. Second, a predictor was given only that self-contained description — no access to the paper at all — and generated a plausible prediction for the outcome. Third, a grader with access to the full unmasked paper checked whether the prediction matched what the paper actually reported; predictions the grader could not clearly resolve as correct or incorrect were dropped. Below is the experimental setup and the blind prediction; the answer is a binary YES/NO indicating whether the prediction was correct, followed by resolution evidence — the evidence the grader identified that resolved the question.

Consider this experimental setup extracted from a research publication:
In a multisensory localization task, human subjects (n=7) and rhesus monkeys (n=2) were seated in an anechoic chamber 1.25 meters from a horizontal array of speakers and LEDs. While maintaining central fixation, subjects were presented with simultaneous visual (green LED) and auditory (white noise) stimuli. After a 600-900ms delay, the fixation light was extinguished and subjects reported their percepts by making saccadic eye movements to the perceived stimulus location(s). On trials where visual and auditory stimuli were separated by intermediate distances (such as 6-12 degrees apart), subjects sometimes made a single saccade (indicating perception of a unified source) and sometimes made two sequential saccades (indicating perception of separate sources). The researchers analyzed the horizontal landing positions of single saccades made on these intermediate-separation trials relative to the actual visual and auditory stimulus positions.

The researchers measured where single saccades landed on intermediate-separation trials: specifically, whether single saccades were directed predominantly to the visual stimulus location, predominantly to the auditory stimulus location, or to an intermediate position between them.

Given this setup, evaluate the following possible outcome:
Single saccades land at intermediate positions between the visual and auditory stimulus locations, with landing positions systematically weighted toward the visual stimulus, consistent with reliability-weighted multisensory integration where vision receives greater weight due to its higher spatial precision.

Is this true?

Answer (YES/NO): YES